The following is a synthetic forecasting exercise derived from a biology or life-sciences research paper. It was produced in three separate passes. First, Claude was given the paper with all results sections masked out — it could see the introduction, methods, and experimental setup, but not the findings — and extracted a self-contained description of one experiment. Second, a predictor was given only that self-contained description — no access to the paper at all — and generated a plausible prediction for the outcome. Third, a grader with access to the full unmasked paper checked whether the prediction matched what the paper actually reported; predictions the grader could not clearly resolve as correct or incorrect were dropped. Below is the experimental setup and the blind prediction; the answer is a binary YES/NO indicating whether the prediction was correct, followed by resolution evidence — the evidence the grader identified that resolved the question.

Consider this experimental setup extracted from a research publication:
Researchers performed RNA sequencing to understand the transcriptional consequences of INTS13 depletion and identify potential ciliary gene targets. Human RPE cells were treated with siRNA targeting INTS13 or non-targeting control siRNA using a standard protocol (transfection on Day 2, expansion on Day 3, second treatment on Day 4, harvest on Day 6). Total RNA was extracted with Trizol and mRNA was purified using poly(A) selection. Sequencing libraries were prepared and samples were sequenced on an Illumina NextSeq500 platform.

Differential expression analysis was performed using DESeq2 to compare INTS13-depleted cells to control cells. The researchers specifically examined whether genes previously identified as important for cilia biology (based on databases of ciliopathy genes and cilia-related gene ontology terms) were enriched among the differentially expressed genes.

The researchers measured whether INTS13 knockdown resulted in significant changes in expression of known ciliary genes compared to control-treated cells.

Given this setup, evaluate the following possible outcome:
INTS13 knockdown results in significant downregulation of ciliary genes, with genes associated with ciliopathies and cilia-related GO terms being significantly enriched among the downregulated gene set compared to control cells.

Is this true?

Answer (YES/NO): NO